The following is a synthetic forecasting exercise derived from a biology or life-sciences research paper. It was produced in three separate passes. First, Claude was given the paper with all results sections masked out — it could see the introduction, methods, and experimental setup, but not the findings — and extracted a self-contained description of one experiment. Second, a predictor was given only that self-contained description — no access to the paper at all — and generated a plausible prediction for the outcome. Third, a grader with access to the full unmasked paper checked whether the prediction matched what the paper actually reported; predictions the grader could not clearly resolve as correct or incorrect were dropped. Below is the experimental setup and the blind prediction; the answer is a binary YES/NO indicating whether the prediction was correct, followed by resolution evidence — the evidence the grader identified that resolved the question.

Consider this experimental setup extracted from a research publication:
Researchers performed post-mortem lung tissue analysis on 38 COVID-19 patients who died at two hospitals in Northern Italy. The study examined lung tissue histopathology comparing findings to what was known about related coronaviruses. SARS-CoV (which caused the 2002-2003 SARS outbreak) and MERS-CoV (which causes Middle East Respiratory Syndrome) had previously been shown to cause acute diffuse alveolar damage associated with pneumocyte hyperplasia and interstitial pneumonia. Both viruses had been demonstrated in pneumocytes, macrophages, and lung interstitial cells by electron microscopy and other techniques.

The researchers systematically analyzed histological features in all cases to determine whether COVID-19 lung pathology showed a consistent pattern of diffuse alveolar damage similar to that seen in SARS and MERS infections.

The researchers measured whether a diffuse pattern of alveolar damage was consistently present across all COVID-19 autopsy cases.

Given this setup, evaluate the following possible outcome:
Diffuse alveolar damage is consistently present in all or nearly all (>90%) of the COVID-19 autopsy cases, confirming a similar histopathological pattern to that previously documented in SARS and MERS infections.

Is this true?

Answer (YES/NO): YES